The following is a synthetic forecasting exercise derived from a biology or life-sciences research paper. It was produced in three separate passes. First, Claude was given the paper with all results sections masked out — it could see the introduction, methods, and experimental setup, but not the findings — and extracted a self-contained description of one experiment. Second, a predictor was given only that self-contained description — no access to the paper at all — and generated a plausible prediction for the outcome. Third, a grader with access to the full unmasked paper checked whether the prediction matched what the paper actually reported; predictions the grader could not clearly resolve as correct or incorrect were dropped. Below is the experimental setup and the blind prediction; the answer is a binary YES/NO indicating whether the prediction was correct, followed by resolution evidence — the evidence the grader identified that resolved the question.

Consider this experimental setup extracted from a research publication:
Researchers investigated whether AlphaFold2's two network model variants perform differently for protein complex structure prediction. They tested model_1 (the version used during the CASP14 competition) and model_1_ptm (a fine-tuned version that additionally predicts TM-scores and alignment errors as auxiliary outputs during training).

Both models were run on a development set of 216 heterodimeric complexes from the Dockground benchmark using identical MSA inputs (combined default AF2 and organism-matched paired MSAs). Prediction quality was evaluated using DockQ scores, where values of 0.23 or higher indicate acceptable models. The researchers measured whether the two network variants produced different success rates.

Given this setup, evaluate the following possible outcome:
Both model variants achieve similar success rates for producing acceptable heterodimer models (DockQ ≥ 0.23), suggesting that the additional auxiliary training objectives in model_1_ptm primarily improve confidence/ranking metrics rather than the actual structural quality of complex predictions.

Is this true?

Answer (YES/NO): NO